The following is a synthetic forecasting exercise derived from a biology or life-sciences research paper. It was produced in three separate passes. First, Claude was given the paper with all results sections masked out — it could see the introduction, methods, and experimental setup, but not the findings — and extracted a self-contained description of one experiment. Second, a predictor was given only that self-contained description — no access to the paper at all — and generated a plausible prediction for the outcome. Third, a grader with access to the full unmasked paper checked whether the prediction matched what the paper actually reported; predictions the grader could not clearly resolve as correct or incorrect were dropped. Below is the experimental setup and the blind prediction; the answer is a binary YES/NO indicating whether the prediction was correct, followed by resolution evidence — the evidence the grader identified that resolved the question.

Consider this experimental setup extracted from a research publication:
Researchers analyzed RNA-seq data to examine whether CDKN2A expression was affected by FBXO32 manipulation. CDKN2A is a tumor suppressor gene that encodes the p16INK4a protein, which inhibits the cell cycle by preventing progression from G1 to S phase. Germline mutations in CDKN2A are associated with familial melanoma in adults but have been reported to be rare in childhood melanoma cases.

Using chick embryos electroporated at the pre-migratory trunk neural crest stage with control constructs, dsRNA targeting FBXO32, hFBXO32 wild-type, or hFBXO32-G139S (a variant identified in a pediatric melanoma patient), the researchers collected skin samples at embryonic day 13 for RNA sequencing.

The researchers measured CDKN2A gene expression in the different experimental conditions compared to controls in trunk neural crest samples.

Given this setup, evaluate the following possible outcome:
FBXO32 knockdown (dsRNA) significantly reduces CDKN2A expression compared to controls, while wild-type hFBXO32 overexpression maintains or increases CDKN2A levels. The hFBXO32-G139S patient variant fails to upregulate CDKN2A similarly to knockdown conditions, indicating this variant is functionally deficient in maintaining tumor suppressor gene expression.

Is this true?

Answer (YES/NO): NO